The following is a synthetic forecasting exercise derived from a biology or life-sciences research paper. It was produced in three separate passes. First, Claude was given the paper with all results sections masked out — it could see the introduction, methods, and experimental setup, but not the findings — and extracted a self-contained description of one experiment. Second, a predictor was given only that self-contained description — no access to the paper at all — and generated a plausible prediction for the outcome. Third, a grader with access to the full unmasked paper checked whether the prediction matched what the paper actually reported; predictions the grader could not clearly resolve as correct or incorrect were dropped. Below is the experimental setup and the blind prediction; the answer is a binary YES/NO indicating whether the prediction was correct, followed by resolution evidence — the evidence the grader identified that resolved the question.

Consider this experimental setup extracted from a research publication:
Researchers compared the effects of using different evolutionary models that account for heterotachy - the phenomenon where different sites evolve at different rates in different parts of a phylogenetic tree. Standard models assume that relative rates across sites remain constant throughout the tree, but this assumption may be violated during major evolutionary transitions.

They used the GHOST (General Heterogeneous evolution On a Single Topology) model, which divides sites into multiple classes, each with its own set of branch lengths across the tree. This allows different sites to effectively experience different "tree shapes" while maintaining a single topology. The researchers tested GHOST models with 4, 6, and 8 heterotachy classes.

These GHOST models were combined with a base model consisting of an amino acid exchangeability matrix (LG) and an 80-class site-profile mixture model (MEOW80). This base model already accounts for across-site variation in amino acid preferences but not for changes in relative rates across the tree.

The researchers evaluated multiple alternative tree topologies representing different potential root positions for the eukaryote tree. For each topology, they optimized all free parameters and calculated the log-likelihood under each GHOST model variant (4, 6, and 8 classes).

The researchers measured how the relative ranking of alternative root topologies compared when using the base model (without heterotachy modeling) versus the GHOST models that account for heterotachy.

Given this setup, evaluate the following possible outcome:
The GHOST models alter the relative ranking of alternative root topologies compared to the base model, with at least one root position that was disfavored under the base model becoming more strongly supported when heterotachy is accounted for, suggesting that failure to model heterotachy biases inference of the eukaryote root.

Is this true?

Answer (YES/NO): NO